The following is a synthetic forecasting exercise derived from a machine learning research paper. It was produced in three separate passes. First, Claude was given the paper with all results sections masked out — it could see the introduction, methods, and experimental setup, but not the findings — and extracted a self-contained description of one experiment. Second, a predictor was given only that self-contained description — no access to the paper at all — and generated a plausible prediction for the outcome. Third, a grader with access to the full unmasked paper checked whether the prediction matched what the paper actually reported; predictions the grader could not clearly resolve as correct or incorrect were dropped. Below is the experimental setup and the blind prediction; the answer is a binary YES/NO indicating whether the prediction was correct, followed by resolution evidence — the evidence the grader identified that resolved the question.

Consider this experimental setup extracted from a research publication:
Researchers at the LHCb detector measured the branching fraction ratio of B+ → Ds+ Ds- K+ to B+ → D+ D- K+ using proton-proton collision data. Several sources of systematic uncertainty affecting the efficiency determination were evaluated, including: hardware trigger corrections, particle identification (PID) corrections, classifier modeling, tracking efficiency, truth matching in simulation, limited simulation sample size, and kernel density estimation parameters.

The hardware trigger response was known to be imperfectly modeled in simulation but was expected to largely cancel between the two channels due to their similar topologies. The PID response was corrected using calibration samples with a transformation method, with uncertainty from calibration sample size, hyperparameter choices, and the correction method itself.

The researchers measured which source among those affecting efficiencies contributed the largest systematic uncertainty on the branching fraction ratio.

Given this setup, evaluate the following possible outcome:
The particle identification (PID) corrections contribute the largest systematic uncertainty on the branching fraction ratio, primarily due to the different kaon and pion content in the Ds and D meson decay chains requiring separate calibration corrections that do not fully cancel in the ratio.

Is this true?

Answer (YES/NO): YES